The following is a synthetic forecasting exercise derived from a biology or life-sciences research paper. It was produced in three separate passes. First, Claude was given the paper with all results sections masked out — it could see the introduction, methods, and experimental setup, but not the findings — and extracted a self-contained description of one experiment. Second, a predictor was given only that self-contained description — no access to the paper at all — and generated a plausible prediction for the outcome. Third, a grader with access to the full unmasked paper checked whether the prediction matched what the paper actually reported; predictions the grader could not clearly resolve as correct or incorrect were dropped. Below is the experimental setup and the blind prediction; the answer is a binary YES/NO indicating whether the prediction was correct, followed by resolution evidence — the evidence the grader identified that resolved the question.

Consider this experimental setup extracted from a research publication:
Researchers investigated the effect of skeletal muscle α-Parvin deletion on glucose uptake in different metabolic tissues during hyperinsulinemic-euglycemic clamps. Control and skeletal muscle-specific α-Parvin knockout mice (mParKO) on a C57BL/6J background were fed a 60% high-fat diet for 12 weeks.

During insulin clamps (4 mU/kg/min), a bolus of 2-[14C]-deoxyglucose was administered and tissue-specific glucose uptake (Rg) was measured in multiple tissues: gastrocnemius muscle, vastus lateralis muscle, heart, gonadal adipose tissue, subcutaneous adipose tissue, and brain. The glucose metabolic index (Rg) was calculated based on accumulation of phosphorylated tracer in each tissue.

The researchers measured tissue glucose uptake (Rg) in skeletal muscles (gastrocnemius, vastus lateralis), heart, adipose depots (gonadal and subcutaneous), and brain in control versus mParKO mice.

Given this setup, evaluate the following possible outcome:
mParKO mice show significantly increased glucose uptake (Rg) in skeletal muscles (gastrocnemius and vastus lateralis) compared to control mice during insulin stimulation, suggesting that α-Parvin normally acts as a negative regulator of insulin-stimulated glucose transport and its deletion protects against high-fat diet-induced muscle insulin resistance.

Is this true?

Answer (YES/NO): NO